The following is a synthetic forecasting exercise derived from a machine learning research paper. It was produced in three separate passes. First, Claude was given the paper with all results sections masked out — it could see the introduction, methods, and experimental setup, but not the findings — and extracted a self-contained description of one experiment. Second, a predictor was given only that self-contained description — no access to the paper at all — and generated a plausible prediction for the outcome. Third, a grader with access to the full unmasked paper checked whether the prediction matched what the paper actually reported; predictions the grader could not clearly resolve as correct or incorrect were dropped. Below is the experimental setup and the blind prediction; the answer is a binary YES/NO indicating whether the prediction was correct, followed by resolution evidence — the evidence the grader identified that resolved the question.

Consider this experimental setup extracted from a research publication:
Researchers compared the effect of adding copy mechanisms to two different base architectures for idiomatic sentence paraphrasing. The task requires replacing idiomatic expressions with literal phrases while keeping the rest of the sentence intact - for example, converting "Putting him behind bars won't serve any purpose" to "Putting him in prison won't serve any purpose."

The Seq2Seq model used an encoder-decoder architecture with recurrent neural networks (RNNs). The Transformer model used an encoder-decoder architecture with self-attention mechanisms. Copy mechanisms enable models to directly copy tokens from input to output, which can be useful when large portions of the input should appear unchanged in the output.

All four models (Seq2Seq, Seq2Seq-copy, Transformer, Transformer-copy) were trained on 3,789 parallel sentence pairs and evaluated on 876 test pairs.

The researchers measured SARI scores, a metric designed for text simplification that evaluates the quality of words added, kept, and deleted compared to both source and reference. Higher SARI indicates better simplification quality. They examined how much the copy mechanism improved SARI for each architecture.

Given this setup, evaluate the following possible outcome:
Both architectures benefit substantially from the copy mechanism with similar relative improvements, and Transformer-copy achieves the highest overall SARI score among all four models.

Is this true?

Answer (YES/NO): NO